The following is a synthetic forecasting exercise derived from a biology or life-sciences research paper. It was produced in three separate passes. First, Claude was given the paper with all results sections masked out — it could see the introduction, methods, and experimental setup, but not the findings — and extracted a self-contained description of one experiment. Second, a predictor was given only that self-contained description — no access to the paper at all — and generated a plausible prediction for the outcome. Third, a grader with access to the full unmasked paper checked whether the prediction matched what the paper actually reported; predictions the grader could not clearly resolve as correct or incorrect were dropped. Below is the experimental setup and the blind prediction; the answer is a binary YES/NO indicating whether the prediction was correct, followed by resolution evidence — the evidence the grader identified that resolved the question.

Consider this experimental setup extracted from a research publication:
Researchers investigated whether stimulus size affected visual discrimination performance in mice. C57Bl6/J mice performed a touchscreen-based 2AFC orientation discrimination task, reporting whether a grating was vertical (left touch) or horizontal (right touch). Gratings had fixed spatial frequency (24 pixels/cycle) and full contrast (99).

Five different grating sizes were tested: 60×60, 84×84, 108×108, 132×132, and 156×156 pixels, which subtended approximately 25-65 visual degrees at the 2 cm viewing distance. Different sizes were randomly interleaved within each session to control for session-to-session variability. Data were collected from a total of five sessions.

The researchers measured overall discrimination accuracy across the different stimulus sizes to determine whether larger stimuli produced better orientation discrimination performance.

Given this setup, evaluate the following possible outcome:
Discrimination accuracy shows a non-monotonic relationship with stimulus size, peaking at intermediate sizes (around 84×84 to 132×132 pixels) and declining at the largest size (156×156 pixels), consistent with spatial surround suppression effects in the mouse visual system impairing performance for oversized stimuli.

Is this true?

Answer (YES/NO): NO